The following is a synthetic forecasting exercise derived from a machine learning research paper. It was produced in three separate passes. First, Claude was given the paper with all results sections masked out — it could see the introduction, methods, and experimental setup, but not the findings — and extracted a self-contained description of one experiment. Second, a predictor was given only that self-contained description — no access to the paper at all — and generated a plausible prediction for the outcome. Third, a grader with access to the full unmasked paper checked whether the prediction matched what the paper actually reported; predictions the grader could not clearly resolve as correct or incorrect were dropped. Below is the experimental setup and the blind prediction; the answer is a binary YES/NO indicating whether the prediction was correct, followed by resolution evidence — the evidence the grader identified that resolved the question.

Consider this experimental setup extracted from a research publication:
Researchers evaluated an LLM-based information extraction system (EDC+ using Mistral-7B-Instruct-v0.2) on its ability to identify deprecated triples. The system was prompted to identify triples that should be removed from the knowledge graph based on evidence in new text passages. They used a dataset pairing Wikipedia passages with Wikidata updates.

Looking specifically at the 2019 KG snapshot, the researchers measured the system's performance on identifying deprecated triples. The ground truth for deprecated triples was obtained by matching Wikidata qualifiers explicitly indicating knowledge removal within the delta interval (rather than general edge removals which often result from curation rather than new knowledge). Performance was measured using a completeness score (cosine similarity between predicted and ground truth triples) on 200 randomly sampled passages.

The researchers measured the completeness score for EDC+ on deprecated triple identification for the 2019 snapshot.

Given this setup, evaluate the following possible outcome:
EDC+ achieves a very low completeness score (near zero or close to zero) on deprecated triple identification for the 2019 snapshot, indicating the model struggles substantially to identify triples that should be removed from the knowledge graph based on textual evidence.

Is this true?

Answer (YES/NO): YES